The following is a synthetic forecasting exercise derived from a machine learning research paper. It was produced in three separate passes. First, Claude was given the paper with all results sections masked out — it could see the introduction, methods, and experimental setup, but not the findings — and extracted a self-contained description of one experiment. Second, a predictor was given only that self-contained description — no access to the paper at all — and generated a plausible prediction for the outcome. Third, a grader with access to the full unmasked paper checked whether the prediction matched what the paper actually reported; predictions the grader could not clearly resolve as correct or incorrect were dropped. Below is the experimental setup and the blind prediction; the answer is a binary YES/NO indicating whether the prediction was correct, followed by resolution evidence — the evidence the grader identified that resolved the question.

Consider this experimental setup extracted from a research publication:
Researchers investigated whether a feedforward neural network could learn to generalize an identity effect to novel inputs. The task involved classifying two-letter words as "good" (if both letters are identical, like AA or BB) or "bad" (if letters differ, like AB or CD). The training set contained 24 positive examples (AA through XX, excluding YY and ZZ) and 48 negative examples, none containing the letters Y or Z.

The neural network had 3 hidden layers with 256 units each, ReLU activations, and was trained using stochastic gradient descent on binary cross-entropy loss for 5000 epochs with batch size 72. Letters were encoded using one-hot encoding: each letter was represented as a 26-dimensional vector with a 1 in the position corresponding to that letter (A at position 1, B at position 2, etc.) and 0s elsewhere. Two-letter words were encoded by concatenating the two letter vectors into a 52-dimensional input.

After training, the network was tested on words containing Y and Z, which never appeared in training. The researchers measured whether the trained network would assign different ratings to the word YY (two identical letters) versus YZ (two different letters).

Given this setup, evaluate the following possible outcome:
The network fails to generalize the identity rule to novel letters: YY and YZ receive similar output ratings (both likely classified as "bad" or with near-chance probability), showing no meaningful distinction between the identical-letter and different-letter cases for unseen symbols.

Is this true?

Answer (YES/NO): YES